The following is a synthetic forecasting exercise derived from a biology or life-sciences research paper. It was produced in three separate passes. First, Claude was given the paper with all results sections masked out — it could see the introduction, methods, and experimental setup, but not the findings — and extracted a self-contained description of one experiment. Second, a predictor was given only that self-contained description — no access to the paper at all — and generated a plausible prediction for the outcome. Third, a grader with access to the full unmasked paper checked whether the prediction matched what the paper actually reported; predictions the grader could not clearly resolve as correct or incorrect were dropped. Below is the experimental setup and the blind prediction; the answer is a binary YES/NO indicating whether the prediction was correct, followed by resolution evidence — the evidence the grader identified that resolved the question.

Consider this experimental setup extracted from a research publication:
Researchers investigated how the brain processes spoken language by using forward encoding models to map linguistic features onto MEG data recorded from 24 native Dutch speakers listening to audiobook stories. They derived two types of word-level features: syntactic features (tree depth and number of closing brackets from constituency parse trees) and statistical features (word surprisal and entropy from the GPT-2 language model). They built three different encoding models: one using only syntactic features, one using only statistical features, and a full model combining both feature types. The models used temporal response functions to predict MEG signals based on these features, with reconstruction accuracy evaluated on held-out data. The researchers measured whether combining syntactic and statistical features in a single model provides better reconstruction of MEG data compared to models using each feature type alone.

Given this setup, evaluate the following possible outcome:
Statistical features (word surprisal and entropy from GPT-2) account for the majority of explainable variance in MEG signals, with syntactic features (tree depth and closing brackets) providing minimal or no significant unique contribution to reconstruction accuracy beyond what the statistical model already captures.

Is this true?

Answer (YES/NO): NO